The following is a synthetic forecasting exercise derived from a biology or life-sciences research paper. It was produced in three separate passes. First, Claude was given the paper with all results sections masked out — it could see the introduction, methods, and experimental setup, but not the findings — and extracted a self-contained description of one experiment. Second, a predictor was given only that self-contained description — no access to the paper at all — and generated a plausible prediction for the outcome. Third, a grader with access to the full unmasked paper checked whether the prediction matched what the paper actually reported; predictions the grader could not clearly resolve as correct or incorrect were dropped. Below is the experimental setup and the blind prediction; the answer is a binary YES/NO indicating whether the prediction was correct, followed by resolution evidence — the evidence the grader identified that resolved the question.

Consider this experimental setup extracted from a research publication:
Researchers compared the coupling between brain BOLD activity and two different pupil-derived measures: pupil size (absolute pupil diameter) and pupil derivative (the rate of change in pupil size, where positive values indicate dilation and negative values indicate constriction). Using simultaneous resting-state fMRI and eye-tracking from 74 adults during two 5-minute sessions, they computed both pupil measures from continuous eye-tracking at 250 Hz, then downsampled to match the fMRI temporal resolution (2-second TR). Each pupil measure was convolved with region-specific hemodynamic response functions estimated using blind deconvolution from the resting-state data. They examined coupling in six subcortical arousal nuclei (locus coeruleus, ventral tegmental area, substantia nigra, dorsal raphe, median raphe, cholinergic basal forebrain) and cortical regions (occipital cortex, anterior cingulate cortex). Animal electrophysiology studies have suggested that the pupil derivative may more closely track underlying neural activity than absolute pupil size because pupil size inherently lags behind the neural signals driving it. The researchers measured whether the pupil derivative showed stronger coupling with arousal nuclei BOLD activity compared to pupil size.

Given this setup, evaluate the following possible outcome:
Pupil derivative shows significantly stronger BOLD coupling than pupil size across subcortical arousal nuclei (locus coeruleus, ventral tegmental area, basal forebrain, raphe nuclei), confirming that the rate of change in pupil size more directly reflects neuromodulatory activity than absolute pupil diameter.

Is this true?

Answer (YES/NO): NO